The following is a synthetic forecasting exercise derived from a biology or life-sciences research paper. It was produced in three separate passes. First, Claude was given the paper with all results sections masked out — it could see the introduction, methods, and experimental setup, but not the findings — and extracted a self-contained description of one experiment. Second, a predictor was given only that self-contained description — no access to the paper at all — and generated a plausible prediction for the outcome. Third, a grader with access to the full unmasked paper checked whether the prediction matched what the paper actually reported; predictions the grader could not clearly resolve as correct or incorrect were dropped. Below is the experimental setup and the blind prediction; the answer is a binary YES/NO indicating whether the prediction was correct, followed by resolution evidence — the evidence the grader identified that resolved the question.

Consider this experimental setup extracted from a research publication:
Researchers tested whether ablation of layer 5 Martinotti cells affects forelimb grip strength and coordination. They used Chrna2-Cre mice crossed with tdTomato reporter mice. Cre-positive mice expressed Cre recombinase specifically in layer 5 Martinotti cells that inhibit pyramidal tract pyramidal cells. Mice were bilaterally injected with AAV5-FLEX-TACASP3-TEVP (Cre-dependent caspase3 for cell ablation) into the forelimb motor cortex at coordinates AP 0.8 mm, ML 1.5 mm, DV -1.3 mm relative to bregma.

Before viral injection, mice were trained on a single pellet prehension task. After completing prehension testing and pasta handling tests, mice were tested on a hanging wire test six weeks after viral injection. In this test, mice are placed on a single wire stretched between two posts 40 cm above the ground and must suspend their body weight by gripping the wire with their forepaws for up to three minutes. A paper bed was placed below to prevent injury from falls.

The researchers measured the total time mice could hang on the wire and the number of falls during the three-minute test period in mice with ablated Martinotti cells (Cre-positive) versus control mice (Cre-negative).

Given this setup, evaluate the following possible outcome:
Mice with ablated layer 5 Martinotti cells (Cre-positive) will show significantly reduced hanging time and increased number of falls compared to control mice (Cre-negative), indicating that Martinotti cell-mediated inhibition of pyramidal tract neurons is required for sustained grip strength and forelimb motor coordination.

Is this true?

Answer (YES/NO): NO